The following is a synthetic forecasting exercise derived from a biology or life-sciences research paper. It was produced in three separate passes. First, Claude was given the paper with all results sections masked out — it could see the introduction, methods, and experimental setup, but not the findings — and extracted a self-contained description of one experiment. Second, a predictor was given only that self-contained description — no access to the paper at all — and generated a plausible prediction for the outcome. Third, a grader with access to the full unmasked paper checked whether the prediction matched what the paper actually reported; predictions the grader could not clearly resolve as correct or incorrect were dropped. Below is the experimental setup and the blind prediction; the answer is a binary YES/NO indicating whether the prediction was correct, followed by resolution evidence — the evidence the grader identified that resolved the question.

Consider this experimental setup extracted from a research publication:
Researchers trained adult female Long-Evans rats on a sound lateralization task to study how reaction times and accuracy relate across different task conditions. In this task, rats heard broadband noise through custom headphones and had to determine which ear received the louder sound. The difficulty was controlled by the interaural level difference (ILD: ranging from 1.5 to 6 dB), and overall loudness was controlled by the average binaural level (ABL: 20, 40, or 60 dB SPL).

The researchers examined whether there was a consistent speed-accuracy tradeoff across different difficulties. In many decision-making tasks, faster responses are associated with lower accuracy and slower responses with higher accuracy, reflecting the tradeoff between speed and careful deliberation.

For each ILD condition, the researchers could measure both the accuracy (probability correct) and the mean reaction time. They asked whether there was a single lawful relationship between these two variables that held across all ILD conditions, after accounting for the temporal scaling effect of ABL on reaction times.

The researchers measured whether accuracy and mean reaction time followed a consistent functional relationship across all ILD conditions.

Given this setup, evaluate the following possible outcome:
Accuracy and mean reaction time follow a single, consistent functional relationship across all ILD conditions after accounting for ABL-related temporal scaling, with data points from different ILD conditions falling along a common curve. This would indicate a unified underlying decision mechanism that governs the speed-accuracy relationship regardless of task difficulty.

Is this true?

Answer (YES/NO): YES